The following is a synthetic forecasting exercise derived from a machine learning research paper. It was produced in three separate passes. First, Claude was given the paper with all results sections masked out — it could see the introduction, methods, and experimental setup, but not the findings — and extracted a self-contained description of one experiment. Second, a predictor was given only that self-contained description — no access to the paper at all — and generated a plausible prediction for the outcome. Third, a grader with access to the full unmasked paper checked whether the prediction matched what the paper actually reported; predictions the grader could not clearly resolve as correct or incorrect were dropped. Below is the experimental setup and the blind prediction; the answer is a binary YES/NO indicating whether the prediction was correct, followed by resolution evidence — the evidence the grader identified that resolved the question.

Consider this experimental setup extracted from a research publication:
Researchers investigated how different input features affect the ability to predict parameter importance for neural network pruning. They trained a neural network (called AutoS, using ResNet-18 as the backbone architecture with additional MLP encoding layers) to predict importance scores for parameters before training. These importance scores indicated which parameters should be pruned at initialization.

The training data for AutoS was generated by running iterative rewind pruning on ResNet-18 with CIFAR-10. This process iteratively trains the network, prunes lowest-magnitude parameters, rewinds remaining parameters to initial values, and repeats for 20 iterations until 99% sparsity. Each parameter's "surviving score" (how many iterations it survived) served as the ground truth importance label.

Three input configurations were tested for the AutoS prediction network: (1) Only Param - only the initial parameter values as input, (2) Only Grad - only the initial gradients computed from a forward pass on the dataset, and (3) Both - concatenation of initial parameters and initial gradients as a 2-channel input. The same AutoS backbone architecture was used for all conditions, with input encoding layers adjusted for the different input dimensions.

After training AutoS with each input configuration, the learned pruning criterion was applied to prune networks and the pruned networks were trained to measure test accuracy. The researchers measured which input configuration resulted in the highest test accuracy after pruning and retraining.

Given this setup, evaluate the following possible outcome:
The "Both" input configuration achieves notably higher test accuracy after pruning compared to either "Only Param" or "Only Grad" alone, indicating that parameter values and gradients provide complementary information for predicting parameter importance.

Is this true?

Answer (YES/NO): NO